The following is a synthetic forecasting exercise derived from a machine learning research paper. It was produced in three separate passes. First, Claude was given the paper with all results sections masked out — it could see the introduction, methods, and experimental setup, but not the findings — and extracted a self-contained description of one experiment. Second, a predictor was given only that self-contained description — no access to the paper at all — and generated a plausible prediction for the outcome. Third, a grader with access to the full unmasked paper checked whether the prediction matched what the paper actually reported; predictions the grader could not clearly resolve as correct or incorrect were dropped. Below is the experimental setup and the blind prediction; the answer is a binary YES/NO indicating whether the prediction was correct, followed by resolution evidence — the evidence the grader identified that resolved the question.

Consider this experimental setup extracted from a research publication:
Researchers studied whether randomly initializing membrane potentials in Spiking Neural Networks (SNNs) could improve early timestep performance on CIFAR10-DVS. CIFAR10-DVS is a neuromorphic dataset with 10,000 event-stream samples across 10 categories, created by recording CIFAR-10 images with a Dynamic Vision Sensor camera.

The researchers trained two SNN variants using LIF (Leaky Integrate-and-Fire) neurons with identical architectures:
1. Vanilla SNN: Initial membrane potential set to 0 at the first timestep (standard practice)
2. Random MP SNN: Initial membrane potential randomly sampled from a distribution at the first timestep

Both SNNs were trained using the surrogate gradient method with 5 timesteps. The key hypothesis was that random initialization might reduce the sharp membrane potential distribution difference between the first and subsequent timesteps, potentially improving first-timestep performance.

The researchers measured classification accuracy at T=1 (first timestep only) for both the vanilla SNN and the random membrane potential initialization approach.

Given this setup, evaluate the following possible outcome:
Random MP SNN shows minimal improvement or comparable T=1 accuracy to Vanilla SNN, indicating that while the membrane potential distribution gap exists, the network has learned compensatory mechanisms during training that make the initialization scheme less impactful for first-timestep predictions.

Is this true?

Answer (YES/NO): YES